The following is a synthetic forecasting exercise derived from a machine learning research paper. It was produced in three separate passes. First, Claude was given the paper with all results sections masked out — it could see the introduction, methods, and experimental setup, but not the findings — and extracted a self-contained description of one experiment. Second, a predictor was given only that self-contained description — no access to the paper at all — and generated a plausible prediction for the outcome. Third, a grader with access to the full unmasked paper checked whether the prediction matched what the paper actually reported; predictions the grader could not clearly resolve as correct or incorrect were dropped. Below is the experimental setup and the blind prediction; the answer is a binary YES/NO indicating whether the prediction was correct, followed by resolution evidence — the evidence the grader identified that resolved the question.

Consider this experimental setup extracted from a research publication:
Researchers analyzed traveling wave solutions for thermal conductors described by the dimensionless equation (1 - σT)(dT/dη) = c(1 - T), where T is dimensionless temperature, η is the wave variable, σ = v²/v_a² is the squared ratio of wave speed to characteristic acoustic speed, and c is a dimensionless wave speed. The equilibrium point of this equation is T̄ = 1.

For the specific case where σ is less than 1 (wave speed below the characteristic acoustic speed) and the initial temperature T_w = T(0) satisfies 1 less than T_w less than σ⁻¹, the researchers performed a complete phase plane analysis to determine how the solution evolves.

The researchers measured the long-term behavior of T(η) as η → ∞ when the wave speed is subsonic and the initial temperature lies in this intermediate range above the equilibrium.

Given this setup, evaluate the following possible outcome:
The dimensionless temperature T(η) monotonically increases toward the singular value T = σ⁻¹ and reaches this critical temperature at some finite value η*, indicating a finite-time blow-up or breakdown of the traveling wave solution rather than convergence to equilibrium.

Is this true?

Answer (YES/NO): NO